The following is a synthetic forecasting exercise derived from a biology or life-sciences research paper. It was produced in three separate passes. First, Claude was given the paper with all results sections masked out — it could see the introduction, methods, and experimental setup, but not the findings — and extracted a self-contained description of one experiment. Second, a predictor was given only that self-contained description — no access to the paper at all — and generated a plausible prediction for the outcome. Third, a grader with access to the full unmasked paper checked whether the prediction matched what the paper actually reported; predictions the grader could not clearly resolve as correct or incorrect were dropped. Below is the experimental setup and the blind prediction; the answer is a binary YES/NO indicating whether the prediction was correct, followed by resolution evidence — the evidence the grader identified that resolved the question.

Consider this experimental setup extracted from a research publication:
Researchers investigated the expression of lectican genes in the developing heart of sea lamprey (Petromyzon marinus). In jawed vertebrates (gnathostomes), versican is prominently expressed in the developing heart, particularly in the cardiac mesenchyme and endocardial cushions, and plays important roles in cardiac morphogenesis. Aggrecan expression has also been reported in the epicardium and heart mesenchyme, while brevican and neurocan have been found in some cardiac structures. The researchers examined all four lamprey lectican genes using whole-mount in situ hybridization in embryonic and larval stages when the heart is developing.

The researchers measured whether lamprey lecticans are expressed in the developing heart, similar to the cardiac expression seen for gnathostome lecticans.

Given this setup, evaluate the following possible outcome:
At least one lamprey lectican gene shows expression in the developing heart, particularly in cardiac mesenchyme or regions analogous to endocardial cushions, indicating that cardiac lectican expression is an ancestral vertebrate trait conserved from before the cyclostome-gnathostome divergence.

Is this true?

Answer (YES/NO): YES